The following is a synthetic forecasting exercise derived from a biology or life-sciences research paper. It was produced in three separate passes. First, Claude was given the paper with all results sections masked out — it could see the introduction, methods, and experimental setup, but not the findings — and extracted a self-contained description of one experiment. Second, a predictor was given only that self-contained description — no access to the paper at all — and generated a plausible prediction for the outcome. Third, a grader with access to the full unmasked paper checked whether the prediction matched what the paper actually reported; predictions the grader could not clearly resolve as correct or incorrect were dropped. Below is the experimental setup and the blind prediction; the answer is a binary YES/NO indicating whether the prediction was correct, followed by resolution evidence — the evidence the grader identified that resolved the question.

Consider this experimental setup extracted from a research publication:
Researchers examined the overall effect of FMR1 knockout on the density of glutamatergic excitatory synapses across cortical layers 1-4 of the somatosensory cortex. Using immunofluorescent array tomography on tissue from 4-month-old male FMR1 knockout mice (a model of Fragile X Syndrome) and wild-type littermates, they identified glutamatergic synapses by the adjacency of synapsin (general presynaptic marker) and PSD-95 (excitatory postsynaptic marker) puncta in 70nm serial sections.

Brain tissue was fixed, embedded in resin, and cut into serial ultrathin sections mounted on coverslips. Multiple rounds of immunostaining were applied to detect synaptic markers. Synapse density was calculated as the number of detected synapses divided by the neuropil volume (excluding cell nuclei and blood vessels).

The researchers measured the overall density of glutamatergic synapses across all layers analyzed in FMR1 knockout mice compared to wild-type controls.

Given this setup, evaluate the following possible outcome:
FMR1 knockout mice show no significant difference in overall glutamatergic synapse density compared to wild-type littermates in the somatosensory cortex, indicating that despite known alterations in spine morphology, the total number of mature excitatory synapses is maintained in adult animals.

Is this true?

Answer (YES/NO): NO